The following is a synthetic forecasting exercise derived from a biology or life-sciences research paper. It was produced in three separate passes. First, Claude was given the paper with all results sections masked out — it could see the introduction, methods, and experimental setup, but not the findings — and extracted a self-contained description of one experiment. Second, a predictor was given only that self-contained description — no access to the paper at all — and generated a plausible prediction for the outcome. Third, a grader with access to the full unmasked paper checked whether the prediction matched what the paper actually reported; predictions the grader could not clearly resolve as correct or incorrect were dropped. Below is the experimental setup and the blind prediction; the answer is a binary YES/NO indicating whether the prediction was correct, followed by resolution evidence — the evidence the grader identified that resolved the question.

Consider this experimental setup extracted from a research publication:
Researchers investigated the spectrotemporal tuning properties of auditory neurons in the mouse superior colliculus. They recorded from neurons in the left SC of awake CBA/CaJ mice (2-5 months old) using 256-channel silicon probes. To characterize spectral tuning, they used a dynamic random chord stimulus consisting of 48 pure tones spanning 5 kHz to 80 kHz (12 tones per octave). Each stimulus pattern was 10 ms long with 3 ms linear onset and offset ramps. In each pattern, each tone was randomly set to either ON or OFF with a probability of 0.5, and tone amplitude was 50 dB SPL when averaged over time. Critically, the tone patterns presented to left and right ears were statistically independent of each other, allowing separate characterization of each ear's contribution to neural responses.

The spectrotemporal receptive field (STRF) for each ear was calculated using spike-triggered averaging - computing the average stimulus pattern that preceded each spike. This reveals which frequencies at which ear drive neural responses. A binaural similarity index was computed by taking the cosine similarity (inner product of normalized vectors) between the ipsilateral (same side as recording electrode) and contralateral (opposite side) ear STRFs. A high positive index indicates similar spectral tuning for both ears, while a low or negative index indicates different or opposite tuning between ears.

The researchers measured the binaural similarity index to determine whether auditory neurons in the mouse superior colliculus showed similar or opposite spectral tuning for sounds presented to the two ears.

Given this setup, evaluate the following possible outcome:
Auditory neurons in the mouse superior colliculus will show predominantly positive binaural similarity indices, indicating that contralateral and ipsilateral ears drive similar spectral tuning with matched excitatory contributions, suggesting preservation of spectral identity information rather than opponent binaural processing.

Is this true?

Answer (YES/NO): NO